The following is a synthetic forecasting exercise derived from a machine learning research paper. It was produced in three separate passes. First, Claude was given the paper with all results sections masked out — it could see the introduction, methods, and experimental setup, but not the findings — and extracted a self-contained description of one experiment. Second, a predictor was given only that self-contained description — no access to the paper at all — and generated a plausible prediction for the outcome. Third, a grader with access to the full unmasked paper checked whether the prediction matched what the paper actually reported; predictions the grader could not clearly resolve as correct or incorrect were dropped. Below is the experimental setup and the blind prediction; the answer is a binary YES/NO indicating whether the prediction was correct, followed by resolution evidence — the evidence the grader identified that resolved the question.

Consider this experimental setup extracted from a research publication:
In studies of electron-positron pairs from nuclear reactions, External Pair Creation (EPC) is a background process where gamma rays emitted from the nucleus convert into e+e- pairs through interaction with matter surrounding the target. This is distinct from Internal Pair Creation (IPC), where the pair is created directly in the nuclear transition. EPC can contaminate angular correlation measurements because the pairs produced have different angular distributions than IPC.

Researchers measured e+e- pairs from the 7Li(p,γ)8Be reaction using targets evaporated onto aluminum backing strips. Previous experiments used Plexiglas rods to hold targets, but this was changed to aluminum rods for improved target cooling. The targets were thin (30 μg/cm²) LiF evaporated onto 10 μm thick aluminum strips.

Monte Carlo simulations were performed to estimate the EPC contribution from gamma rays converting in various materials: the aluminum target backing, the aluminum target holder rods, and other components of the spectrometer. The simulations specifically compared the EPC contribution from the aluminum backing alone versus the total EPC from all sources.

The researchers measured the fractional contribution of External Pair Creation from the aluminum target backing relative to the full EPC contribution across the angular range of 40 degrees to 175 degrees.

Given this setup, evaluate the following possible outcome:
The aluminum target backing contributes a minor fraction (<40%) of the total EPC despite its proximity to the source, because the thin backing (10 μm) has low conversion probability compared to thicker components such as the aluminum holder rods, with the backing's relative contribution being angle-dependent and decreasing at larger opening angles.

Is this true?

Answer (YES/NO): NO